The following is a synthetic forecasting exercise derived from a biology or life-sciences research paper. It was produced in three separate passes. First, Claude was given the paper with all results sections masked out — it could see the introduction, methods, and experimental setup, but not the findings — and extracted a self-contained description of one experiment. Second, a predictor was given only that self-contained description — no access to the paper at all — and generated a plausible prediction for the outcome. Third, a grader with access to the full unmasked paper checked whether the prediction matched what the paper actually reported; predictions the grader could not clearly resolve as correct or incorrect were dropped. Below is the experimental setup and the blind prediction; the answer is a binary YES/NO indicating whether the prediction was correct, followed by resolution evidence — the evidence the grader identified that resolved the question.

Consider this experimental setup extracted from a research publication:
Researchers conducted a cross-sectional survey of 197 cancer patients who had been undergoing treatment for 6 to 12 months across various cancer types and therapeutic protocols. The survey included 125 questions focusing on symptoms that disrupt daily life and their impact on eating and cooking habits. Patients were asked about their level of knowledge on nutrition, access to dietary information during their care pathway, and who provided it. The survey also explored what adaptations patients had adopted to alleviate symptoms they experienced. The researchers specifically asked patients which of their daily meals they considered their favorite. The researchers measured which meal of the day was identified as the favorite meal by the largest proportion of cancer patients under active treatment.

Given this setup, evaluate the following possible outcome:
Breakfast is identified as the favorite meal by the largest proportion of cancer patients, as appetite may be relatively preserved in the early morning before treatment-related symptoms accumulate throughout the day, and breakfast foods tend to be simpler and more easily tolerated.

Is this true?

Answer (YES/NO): YES